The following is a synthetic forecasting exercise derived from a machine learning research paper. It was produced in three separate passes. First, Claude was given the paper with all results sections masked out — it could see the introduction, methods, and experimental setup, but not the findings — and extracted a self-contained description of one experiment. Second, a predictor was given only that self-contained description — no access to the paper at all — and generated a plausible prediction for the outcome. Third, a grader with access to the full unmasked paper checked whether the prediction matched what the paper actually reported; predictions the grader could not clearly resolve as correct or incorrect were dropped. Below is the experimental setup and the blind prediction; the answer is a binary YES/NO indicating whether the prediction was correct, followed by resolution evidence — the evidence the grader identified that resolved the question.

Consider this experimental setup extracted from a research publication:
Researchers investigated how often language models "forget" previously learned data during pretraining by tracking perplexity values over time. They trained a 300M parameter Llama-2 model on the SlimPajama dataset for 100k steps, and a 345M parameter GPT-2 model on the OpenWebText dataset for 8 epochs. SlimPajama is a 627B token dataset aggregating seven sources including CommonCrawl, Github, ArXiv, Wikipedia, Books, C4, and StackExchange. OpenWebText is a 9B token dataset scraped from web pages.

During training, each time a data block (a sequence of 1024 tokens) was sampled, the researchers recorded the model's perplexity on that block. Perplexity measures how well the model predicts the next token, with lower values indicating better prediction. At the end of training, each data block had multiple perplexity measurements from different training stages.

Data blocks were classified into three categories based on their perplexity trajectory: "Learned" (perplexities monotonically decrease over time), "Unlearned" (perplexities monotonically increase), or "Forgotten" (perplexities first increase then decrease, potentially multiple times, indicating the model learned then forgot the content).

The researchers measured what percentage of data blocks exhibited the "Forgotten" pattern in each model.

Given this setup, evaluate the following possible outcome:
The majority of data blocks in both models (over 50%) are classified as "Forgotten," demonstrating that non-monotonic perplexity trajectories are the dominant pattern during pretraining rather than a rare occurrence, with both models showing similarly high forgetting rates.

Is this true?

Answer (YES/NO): NO